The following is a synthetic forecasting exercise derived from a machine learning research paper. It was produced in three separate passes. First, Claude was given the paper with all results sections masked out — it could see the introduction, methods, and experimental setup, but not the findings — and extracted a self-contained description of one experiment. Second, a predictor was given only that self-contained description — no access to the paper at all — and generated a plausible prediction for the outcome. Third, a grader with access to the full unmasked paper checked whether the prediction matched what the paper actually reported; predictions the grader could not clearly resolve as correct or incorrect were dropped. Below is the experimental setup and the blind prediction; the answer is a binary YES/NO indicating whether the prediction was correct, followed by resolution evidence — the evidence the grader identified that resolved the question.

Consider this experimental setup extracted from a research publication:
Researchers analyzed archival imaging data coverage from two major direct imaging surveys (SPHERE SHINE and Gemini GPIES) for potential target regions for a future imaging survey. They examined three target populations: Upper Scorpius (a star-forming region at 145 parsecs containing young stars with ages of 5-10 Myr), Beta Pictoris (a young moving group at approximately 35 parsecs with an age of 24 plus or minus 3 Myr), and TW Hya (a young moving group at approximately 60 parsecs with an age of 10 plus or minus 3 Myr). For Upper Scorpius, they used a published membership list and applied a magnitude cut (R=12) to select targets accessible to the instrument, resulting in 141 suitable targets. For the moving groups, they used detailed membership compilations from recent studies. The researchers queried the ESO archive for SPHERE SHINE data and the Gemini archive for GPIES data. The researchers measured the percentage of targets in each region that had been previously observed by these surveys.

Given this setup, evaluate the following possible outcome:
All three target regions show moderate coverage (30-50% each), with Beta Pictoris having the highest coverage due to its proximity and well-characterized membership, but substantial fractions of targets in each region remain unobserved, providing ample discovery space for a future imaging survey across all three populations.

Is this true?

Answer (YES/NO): NO